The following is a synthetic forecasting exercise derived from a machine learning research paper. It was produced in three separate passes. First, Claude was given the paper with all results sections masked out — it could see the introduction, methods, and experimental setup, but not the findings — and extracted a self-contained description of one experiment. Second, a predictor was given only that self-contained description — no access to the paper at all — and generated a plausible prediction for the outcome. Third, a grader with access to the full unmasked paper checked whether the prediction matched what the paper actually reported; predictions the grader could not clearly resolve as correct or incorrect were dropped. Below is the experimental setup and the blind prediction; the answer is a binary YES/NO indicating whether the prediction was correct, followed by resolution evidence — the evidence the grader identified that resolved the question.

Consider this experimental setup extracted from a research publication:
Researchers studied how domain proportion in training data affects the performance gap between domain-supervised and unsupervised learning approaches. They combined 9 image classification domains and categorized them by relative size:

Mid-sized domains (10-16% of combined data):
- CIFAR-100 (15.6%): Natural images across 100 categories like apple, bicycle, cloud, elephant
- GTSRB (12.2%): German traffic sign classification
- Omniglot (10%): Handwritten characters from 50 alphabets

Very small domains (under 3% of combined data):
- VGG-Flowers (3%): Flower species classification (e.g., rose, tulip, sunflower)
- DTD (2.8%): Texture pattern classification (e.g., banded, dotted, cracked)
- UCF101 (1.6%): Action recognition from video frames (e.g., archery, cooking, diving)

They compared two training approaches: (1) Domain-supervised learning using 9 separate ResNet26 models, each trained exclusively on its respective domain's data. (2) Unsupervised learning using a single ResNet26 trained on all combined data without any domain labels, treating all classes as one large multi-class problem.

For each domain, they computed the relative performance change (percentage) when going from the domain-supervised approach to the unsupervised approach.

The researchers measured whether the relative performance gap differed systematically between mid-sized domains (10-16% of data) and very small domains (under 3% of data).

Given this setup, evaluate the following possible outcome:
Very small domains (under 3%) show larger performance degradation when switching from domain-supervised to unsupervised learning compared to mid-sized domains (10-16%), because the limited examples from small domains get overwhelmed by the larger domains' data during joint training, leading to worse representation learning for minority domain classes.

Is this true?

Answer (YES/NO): YES